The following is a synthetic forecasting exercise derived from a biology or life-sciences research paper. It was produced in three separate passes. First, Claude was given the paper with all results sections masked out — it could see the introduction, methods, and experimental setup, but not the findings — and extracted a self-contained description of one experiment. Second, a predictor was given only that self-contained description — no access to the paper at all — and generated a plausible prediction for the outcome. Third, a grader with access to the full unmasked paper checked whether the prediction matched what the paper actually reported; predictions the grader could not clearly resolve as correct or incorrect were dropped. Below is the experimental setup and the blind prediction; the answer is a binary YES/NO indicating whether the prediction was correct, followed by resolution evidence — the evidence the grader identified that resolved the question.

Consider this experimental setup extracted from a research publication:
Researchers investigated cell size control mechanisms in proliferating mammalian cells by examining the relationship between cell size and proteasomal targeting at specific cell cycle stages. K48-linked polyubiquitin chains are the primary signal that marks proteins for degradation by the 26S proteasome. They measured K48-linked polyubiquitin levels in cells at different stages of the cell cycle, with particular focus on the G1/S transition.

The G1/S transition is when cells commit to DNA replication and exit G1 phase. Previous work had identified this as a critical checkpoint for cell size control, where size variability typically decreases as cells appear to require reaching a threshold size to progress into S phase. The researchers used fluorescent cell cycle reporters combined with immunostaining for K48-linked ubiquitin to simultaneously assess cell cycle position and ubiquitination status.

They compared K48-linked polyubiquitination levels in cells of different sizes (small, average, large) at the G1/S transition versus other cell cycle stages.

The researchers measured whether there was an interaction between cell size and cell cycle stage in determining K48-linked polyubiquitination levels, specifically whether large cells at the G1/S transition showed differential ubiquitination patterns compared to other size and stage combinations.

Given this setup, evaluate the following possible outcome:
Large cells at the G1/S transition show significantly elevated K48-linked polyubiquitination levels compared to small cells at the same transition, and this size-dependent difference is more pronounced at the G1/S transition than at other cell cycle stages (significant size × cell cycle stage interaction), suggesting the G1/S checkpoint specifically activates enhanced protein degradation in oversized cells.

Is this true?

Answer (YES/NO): YES